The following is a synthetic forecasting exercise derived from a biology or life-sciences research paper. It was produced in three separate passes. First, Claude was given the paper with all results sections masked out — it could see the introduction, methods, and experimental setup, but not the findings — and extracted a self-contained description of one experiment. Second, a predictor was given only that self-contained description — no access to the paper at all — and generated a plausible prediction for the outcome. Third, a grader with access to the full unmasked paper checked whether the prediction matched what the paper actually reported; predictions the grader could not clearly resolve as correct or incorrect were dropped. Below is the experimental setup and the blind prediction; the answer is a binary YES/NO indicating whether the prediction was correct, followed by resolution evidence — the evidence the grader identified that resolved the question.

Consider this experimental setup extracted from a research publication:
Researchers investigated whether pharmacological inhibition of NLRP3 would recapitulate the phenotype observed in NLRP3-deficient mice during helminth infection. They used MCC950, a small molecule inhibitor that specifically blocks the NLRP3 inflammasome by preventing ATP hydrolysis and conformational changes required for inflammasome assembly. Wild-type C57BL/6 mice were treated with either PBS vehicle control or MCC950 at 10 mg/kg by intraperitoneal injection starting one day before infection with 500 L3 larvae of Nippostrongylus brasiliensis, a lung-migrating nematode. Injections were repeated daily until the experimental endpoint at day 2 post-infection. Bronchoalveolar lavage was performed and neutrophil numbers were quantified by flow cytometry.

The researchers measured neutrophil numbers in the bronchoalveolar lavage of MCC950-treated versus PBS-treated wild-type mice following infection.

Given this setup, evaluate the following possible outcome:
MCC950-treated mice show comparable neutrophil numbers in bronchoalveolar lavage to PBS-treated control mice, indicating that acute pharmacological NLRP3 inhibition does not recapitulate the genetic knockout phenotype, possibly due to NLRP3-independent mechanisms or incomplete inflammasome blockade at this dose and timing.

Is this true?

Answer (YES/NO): YES